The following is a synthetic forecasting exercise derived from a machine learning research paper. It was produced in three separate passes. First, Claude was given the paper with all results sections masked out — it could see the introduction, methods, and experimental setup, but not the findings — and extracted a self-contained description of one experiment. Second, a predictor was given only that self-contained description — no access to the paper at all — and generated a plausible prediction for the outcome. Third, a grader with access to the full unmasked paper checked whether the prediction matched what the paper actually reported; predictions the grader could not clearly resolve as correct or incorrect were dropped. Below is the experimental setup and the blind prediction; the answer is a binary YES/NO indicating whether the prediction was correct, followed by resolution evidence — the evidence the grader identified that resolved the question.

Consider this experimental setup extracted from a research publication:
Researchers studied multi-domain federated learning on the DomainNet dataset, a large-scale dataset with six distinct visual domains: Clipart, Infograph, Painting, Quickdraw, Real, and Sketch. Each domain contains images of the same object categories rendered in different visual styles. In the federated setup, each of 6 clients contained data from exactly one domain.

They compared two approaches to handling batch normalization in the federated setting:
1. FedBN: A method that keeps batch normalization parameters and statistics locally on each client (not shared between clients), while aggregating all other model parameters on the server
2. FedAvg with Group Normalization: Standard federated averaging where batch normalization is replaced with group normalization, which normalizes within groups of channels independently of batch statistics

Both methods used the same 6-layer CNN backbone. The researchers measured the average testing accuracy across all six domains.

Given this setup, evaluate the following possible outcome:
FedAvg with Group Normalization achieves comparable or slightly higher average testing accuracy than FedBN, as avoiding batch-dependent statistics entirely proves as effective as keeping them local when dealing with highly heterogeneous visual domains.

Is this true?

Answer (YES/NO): NO